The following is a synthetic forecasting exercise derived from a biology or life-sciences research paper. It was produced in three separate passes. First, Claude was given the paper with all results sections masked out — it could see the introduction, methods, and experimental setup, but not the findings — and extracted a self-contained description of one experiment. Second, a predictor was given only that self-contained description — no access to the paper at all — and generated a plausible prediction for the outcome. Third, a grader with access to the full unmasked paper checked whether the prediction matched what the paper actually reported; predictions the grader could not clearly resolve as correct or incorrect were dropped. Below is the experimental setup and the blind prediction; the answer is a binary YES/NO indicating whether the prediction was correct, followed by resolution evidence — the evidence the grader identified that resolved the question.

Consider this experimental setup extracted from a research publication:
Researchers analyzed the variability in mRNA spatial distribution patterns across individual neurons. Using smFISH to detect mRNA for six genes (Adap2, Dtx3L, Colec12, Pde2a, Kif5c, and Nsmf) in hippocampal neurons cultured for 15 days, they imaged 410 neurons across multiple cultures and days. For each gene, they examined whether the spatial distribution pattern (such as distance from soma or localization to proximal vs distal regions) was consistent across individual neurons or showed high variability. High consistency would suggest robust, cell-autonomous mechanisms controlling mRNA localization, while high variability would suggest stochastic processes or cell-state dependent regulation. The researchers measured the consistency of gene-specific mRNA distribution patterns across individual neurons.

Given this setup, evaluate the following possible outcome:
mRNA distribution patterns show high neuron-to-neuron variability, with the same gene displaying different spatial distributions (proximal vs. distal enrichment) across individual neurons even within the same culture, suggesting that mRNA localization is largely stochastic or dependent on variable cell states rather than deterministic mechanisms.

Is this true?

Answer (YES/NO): YES